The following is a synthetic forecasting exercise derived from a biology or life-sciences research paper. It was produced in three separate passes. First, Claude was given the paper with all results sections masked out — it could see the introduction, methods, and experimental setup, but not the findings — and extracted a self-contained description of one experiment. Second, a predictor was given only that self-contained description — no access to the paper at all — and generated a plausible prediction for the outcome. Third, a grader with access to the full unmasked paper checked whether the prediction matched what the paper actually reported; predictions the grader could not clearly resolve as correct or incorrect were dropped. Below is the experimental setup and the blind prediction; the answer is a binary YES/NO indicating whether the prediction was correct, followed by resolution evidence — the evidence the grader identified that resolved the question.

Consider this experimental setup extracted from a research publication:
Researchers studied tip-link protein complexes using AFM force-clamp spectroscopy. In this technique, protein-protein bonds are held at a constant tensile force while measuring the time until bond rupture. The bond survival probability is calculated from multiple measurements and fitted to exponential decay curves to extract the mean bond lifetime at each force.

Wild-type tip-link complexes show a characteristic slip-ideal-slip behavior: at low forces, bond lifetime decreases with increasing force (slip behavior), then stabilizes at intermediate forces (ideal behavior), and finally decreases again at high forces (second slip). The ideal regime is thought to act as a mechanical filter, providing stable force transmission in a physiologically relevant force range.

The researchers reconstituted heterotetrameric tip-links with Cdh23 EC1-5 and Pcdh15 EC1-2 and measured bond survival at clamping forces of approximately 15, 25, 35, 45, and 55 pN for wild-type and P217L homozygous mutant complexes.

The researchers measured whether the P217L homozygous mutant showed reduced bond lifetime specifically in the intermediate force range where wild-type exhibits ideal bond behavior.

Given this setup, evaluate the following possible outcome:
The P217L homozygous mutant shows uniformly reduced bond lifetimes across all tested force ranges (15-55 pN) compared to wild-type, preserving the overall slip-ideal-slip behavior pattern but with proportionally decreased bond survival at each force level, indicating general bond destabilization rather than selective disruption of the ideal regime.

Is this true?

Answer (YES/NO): NO